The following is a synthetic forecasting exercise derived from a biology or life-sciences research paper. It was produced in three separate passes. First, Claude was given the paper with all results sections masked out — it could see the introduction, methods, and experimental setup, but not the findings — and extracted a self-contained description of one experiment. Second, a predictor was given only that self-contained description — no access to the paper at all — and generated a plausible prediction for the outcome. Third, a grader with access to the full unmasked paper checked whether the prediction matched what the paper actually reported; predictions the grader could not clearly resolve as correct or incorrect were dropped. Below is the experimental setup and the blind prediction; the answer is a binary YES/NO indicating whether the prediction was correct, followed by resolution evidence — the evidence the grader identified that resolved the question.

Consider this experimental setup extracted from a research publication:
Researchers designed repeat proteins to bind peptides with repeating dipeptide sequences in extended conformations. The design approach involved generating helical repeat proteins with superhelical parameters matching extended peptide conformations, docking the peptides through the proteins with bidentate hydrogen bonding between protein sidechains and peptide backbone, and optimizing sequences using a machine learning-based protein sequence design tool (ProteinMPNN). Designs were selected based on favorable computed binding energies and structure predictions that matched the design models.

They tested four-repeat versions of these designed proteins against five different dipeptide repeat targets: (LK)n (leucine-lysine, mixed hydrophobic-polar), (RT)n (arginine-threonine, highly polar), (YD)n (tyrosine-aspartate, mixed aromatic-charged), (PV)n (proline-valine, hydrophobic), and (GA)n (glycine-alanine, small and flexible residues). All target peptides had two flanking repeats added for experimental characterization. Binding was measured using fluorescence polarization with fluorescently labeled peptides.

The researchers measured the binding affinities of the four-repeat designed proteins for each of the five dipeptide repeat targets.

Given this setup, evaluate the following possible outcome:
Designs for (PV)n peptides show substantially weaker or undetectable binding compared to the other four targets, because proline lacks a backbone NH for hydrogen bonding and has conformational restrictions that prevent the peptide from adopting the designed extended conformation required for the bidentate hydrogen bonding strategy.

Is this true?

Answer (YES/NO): NO